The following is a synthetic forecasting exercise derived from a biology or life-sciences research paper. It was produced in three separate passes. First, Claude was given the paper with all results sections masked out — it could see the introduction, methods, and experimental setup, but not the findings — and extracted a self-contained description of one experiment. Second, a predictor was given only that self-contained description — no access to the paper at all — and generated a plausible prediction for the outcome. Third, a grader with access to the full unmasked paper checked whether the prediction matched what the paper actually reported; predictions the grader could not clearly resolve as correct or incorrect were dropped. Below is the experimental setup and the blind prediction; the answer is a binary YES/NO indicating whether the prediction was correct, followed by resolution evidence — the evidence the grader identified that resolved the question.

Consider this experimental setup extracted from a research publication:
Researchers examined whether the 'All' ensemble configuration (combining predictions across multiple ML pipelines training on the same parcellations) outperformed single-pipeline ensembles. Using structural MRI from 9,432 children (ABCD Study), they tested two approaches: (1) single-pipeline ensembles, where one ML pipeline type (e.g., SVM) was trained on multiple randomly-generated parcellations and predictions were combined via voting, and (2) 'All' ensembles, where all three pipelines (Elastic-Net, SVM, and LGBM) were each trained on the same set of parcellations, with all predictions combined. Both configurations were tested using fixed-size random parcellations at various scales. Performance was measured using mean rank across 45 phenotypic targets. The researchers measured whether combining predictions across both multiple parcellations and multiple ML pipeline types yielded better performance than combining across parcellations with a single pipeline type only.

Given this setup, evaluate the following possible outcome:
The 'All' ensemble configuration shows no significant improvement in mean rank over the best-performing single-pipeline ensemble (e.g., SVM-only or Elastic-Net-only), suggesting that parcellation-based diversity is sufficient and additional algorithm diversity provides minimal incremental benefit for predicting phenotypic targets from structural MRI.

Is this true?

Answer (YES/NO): NO